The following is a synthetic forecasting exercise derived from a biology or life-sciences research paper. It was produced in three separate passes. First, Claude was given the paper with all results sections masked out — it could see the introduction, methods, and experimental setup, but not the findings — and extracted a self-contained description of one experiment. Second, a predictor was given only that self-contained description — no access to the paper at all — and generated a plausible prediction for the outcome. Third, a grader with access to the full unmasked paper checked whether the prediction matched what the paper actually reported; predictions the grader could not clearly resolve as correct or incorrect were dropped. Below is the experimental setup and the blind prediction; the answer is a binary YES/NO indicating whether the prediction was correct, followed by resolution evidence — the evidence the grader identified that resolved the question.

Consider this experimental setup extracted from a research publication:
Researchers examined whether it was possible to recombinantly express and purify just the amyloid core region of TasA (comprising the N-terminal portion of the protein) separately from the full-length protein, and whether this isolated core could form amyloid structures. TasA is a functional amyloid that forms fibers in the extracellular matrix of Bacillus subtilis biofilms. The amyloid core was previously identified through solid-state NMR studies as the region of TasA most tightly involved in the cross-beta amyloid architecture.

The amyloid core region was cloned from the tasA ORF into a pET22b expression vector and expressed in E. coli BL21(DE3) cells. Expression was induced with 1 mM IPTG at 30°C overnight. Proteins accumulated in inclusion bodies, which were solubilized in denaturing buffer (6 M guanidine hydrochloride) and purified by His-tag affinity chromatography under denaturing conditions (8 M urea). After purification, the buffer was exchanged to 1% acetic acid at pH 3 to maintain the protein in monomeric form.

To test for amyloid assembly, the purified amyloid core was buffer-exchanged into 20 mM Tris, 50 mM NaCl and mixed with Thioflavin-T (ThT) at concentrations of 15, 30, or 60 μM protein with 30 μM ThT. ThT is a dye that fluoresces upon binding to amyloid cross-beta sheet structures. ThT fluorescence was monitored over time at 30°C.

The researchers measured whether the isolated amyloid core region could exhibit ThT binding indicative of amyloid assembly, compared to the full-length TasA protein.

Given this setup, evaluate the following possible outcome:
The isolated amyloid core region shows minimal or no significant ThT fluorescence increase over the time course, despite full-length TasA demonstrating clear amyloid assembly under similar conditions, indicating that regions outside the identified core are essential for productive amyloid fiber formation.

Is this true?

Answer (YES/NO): NO